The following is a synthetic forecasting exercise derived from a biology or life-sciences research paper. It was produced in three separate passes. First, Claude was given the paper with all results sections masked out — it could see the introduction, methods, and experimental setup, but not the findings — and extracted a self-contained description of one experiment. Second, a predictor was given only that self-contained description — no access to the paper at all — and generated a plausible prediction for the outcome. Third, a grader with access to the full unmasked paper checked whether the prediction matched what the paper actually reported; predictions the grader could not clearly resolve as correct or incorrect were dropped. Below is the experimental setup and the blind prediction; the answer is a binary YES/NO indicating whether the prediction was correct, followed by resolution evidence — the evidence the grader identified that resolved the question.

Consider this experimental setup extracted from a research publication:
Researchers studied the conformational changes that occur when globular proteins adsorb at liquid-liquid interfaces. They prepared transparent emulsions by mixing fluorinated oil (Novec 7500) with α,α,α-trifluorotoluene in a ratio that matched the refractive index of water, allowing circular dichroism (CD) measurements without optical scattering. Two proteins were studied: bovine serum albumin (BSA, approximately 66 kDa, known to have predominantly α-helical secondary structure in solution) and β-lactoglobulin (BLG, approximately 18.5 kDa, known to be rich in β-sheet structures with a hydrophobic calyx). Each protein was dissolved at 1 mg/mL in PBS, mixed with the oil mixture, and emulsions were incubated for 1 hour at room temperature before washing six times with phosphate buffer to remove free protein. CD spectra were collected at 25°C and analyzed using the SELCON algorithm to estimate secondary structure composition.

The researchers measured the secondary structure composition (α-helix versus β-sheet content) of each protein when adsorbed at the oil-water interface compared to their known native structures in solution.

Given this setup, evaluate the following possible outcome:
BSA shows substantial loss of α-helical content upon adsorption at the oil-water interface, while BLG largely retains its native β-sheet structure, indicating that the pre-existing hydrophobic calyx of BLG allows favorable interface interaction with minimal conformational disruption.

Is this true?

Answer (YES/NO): NO